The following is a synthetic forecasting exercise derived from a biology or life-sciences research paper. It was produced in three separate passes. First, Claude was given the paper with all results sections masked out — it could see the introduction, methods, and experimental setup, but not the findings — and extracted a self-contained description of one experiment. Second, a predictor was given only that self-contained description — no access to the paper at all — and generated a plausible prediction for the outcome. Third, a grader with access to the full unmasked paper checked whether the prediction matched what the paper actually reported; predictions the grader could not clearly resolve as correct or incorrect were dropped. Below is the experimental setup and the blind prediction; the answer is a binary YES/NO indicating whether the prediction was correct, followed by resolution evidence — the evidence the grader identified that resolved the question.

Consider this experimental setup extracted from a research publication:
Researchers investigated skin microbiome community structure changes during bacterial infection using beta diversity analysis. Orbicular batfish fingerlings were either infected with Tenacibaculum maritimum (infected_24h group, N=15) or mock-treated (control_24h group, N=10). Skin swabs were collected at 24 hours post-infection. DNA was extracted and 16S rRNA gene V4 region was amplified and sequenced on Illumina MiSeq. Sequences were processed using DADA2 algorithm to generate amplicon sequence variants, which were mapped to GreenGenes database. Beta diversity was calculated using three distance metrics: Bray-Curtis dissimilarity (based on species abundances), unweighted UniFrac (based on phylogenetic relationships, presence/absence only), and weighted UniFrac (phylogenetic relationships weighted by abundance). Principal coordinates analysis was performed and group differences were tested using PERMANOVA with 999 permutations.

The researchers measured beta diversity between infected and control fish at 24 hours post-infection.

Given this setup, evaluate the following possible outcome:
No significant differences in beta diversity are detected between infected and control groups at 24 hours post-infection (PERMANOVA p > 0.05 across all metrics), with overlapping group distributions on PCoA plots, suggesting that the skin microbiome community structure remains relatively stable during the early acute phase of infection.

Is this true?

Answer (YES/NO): NO